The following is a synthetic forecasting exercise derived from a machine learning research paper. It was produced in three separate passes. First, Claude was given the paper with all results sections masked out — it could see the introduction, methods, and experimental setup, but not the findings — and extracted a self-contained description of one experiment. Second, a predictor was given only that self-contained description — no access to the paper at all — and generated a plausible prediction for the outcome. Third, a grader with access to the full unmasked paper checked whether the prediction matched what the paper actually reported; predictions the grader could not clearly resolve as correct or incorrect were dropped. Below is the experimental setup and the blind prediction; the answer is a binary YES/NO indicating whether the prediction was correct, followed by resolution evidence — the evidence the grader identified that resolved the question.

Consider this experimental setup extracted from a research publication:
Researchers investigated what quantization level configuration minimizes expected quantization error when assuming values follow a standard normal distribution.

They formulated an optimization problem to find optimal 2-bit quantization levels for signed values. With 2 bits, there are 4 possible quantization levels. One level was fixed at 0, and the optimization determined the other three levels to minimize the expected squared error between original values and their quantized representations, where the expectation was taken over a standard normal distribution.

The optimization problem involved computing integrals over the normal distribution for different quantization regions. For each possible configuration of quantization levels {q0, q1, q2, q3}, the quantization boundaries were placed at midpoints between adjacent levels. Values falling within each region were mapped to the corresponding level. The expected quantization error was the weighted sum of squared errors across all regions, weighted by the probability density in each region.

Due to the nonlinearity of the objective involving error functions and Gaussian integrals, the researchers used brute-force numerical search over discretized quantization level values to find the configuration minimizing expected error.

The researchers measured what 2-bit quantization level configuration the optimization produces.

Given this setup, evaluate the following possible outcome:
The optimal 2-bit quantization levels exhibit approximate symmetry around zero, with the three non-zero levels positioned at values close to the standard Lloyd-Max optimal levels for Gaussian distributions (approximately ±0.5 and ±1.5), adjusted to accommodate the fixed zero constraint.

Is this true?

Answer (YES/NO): NO